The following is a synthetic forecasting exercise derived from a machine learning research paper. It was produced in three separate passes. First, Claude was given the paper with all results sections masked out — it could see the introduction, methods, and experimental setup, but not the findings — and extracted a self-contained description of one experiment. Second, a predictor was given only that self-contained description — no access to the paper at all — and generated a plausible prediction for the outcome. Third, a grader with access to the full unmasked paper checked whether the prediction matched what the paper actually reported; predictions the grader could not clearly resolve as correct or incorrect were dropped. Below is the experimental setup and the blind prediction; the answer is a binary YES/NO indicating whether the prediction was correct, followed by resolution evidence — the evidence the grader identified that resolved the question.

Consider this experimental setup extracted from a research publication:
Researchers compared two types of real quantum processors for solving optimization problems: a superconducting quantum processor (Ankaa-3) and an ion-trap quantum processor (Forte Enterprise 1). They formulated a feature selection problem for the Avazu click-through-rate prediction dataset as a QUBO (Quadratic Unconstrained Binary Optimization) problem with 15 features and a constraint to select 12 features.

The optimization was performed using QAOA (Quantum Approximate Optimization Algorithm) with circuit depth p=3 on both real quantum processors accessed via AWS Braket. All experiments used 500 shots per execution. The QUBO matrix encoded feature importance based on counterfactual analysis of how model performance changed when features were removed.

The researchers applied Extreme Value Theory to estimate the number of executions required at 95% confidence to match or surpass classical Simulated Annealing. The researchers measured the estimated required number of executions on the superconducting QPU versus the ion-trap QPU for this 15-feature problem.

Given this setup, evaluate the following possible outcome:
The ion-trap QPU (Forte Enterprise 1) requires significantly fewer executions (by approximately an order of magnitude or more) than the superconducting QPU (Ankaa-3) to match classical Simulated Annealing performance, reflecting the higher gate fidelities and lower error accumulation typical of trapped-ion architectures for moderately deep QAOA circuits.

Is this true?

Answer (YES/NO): NO